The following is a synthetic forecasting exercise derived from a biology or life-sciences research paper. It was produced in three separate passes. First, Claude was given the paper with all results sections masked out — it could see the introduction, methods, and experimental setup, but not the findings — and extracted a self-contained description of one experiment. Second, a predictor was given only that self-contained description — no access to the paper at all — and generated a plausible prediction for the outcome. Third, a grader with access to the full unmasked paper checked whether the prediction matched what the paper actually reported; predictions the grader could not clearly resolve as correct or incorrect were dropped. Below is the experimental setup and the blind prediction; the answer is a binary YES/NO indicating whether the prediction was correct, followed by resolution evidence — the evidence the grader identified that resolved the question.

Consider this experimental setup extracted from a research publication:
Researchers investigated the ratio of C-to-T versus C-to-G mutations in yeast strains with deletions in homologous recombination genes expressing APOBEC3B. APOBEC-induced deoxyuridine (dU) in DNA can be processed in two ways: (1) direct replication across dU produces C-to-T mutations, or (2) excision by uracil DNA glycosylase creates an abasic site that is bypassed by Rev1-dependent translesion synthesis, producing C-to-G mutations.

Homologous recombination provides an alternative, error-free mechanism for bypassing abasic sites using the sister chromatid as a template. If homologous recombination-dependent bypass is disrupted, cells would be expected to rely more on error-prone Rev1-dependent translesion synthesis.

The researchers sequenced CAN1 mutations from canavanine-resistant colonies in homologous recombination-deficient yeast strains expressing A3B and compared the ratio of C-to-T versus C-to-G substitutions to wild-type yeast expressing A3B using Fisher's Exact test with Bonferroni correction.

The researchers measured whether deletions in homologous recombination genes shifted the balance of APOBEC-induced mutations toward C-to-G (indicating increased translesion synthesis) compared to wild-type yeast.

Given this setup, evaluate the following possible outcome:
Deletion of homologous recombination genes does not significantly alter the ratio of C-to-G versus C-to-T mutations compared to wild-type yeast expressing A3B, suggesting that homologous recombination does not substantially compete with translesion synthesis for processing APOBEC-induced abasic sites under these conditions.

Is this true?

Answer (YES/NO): NO